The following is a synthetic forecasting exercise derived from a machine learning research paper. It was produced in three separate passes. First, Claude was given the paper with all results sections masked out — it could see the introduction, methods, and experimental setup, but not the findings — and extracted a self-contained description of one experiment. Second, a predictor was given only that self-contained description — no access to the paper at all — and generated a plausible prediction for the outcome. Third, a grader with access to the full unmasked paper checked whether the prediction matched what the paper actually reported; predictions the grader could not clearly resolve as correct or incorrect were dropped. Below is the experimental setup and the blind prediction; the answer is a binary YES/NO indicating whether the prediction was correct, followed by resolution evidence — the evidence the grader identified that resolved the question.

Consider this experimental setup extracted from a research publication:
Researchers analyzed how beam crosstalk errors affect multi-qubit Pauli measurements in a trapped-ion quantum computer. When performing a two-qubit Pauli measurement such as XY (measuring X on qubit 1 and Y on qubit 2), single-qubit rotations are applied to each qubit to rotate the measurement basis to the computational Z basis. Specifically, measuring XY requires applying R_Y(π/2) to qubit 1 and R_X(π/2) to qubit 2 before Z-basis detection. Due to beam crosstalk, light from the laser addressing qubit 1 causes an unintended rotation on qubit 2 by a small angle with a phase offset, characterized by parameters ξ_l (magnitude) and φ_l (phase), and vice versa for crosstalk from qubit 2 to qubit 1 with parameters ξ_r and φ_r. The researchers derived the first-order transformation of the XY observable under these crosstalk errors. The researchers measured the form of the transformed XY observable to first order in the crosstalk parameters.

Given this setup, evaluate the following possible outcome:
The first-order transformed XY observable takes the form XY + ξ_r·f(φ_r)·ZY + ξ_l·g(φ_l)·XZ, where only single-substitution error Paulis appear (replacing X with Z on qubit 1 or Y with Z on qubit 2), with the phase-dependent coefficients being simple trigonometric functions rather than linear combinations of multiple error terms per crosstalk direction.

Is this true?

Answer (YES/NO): NO